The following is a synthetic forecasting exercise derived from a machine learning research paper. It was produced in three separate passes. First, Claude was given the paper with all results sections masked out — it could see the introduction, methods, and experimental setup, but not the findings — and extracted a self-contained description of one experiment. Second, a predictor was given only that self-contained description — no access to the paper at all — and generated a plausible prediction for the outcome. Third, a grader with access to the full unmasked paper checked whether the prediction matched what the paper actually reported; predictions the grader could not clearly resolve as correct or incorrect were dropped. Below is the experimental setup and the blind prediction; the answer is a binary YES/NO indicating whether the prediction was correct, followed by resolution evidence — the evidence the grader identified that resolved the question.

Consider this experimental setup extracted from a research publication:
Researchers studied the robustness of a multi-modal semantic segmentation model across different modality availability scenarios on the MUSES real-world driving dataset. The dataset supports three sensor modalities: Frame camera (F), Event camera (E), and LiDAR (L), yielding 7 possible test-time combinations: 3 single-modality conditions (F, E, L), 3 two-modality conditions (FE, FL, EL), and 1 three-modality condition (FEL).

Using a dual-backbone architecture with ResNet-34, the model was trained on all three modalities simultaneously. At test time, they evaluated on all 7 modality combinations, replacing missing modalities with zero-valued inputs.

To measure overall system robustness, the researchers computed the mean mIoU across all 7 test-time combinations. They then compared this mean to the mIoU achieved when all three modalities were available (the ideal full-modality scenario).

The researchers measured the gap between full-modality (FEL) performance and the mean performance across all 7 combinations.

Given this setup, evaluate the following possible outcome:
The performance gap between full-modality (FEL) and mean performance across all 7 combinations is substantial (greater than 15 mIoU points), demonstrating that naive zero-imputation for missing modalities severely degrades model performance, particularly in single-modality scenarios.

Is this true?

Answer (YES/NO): NO